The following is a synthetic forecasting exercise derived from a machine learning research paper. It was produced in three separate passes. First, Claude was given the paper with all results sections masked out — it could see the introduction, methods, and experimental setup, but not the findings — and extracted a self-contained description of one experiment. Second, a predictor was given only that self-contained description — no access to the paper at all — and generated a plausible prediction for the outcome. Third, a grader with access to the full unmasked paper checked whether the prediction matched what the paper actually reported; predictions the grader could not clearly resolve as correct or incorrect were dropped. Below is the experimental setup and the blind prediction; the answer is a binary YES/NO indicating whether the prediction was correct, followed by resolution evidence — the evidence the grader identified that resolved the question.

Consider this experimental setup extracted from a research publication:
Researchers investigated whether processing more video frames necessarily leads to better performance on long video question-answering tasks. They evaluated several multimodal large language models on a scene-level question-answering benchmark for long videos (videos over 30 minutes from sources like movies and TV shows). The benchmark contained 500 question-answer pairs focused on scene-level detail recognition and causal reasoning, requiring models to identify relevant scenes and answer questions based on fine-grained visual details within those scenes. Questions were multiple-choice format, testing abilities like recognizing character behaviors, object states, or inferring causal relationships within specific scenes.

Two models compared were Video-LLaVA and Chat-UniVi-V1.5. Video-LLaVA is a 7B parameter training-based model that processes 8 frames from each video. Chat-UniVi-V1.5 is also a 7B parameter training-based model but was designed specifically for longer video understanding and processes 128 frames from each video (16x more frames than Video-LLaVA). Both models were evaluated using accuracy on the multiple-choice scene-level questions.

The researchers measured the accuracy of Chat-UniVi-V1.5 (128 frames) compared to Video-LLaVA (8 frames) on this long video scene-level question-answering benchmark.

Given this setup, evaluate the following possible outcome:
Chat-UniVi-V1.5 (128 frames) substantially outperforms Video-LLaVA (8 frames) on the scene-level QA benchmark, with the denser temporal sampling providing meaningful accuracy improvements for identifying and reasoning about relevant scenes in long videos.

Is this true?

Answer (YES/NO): NO